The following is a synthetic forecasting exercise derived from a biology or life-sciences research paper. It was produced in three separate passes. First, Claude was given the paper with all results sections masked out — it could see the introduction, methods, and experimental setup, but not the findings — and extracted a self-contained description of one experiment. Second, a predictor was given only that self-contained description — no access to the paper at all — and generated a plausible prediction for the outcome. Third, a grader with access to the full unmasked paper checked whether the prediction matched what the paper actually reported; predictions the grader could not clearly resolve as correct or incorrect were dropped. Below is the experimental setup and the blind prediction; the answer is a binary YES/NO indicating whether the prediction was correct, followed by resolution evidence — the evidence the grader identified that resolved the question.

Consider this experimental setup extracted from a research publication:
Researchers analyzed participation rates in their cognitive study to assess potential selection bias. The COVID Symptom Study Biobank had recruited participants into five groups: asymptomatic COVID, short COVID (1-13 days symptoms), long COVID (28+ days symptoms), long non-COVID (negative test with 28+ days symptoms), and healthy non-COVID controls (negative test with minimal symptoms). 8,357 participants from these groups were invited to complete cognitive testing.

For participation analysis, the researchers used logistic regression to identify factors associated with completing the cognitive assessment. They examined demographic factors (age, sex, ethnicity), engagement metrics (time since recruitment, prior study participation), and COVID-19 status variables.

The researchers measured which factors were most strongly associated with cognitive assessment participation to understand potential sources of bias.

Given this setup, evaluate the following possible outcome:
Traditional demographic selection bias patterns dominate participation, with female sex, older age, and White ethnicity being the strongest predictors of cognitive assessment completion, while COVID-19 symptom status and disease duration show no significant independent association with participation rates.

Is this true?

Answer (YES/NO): NO